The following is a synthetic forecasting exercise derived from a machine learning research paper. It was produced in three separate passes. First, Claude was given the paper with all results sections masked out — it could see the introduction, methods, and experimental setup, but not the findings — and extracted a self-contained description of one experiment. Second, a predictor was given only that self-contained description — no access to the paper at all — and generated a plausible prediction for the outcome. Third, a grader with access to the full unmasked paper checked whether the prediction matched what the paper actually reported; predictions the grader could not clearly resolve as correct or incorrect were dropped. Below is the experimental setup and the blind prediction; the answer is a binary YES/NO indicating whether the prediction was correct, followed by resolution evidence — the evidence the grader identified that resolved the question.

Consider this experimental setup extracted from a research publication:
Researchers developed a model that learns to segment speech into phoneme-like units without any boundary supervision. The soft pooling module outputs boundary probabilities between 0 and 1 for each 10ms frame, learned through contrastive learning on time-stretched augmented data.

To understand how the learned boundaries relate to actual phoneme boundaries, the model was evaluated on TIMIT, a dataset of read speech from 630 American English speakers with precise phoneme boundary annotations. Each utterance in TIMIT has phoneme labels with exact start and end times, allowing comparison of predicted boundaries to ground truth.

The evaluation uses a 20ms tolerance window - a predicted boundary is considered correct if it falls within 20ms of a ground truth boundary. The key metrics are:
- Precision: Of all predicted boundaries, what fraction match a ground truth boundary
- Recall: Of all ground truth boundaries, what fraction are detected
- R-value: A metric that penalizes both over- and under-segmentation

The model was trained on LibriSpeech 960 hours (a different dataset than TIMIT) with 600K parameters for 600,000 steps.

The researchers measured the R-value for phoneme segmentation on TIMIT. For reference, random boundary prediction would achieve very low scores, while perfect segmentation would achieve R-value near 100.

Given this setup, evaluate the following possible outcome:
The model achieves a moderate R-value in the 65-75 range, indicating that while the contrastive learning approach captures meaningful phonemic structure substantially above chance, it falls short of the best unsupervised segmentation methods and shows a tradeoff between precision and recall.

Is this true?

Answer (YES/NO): NO